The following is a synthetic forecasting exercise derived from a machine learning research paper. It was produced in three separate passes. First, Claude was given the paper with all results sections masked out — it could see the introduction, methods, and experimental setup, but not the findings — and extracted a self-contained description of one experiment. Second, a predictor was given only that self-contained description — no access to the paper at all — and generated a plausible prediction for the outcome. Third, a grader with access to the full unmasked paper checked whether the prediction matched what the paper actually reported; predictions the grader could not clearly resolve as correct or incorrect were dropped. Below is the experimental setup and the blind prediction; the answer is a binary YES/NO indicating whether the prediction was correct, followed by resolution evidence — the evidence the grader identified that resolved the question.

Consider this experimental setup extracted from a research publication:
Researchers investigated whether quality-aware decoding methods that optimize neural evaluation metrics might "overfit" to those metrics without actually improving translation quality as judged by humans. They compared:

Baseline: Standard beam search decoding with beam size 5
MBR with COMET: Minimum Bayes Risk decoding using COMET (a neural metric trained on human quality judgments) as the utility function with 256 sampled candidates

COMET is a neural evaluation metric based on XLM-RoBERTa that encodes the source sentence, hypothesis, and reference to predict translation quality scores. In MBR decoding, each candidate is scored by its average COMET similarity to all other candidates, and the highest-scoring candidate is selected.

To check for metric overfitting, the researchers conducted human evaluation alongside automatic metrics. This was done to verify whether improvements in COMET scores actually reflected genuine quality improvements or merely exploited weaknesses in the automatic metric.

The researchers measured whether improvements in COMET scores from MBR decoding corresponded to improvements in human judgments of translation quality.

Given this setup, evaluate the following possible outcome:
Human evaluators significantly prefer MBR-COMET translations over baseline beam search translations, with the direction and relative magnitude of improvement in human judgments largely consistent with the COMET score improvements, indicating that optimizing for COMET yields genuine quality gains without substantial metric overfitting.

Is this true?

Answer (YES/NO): NO